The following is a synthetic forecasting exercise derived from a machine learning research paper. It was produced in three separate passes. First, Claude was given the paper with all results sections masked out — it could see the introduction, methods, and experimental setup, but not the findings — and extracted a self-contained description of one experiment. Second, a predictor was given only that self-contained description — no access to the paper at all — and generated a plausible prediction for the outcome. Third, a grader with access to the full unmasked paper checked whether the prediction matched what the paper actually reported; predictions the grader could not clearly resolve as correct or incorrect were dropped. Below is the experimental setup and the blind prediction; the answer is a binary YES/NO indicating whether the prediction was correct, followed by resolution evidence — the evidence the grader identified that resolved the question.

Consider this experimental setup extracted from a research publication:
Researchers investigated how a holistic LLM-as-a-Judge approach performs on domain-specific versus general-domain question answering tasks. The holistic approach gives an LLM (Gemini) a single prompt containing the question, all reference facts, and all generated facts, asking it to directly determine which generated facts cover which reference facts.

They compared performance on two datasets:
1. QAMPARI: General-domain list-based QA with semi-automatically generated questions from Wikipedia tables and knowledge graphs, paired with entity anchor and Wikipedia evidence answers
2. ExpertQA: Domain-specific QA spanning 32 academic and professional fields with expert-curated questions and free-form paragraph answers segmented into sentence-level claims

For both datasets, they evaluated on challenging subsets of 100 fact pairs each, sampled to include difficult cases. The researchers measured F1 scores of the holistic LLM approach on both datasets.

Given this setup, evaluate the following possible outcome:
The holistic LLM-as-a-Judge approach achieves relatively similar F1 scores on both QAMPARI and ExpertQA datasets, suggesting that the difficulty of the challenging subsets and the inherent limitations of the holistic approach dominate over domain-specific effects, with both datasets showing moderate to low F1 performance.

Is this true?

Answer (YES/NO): NO